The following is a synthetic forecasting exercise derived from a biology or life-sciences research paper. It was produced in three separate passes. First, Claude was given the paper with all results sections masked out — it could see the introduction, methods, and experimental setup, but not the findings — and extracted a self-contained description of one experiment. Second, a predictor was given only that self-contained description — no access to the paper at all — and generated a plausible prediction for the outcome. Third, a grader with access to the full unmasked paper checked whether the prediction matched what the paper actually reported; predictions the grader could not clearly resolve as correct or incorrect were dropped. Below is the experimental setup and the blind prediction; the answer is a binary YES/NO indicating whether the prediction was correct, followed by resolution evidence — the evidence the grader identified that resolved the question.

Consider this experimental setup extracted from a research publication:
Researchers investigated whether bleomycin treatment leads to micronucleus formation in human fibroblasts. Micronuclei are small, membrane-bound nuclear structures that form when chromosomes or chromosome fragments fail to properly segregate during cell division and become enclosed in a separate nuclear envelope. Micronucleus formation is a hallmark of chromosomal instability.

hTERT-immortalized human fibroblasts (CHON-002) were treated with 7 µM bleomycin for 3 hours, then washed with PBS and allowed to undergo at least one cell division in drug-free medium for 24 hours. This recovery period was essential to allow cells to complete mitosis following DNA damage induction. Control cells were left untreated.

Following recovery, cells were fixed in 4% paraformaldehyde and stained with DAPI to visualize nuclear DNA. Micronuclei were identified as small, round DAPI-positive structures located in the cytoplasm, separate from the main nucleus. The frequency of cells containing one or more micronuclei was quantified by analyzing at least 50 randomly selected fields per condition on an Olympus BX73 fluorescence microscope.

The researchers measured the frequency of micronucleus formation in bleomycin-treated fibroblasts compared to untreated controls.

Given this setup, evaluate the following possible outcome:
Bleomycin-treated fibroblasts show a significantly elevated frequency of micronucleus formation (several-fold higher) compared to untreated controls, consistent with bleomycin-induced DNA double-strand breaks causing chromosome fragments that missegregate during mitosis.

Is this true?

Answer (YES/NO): YES